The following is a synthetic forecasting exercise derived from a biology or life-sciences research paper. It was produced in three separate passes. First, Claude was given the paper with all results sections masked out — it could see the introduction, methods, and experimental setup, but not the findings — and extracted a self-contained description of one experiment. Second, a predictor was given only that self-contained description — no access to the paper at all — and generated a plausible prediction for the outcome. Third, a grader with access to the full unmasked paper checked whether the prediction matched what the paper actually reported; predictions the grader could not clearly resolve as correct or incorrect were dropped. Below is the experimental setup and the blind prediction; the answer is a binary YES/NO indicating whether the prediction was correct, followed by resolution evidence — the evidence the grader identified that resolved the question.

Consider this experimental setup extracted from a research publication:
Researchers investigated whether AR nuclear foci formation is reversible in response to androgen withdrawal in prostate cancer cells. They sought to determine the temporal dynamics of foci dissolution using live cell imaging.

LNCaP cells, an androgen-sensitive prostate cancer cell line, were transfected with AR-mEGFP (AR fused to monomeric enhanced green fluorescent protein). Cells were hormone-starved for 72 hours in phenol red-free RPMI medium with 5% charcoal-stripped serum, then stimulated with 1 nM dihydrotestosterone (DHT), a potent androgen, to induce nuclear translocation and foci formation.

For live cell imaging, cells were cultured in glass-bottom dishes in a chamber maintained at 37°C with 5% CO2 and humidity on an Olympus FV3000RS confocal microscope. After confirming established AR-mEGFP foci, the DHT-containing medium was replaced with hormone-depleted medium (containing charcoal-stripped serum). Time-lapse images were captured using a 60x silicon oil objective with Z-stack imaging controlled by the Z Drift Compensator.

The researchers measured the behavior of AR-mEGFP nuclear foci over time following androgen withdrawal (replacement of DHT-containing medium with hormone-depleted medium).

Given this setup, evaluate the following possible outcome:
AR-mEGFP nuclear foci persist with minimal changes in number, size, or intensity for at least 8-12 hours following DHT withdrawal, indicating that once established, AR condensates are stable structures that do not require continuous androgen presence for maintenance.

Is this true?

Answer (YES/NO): NO